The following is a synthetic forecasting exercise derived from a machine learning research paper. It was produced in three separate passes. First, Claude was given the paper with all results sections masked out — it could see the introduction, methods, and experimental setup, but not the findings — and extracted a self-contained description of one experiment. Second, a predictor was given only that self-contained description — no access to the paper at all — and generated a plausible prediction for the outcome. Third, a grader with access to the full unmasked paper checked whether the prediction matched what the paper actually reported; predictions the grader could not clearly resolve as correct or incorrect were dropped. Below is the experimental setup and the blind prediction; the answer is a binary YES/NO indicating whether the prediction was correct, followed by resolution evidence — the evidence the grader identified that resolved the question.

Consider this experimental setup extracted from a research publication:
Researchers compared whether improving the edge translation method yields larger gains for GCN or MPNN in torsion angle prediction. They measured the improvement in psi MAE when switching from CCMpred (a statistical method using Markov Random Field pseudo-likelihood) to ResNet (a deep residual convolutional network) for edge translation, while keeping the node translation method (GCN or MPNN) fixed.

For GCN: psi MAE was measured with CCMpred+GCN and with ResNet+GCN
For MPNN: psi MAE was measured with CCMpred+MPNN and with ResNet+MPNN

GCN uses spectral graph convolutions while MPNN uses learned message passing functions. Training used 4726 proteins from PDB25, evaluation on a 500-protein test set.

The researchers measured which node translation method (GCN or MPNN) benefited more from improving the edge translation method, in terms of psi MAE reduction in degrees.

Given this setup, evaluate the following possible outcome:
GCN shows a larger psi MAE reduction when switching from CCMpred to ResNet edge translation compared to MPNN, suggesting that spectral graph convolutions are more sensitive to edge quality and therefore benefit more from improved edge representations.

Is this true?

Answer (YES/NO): NO